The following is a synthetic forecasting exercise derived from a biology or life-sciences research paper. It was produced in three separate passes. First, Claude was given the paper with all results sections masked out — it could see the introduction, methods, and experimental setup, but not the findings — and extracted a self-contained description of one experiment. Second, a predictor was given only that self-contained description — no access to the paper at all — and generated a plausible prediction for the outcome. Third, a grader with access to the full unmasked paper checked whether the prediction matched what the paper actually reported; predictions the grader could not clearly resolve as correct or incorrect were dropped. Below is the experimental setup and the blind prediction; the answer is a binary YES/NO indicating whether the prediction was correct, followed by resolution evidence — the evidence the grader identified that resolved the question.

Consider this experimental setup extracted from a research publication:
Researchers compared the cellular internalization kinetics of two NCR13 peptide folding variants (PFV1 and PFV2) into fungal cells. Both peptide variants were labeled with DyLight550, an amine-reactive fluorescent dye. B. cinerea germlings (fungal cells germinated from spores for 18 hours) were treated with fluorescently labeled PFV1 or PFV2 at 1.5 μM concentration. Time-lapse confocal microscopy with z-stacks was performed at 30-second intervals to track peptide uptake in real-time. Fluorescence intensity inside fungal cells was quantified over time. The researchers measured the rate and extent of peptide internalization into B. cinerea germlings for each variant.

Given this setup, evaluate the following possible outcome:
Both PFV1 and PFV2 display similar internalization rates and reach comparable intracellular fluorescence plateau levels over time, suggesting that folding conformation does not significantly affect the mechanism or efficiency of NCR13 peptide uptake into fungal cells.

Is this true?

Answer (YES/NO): NO